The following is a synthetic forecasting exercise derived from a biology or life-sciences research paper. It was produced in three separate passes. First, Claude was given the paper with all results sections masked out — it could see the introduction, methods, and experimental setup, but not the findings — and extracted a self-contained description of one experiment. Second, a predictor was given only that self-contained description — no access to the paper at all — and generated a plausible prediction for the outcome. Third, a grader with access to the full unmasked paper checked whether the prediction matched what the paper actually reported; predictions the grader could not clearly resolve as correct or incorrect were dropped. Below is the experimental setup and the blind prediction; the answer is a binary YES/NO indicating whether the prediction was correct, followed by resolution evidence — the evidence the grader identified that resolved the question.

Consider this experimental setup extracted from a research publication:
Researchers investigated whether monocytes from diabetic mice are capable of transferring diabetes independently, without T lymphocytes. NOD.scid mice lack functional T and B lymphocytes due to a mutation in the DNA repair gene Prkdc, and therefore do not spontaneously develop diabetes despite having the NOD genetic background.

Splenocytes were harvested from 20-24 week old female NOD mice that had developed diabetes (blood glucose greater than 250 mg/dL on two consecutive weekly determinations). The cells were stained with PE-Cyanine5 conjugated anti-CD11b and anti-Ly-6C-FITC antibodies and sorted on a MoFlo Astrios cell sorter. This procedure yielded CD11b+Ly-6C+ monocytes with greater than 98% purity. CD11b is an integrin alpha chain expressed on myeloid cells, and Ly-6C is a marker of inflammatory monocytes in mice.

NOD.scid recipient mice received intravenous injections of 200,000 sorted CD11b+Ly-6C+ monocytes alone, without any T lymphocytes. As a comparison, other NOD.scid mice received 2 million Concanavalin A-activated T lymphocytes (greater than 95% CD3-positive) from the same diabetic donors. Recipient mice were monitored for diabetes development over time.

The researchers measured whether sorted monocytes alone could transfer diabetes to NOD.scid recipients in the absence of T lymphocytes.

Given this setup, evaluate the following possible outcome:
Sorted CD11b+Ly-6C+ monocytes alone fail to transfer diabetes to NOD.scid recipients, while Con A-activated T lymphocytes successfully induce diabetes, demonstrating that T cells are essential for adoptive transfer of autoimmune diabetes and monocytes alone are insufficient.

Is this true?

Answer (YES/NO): YES